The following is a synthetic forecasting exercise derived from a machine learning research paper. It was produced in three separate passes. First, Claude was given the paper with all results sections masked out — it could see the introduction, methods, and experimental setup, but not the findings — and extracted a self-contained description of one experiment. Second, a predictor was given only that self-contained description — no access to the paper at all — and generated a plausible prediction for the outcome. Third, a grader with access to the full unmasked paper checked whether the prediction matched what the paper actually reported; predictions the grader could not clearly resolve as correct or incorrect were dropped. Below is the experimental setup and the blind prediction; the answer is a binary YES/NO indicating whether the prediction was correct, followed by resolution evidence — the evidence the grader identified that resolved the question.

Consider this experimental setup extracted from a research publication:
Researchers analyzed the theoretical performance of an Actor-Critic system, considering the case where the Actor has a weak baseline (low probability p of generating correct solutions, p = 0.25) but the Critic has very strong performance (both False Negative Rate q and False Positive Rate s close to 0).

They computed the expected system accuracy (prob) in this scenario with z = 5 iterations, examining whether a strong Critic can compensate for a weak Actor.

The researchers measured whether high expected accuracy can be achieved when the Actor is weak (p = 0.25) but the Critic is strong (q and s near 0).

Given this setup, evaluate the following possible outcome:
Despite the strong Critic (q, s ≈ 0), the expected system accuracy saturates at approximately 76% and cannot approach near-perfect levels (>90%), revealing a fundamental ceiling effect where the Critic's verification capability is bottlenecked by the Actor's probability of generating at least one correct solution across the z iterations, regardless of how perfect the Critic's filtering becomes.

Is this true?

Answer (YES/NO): NO